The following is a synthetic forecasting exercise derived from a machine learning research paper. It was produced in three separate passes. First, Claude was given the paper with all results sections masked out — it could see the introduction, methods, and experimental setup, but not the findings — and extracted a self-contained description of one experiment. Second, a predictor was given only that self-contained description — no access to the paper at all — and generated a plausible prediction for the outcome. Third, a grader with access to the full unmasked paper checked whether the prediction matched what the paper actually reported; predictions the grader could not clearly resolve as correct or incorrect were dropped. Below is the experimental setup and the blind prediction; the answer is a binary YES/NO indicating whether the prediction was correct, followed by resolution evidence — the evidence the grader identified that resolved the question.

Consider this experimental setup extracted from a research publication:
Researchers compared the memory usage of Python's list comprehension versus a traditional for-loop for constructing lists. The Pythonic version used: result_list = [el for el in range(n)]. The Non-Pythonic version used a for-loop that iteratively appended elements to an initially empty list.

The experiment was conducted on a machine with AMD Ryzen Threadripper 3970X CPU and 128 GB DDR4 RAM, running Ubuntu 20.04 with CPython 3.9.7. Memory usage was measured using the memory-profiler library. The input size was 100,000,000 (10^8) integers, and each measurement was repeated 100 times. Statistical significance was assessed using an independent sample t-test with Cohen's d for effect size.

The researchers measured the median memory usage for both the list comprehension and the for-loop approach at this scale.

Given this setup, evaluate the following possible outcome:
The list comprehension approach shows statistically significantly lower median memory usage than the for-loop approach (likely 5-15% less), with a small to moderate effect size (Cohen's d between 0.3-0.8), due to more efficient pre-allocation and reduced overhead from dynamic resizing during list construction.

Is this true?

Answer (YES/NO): NO